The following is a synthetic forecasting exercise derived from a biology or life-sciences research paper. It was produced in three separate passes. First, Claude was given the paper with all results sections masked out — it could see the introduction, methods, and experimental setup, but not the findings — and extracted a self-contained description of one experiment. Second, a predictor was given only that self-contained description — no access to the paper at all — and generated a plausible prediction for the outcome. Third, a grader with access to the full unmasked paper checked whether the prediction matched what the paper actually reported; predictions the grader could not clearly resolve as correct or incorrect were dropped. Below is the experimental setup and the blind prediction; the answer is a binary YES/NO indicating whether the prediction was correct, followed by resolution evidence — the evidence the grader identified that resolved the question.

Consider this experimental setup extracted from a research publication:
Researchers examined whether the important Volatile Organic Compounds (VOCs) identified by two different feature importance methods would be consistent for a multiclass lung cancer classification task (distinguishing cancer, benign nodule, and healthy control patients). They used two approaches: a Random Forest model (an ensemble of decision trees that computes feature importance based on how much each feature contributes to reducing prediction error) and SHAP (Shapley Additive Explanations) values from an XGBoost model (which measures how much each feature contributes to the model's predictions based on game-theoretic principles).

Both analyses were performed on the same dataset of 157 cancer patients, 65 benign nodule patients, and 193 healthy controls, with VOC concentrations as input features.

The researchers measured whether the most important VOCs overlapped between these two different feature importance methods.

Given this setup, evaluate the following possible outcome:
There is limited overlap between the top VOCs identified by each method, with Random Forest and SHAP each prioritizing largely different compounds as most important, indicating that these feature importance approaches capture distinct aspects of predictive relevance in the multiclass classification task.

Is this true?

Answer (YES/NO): NO